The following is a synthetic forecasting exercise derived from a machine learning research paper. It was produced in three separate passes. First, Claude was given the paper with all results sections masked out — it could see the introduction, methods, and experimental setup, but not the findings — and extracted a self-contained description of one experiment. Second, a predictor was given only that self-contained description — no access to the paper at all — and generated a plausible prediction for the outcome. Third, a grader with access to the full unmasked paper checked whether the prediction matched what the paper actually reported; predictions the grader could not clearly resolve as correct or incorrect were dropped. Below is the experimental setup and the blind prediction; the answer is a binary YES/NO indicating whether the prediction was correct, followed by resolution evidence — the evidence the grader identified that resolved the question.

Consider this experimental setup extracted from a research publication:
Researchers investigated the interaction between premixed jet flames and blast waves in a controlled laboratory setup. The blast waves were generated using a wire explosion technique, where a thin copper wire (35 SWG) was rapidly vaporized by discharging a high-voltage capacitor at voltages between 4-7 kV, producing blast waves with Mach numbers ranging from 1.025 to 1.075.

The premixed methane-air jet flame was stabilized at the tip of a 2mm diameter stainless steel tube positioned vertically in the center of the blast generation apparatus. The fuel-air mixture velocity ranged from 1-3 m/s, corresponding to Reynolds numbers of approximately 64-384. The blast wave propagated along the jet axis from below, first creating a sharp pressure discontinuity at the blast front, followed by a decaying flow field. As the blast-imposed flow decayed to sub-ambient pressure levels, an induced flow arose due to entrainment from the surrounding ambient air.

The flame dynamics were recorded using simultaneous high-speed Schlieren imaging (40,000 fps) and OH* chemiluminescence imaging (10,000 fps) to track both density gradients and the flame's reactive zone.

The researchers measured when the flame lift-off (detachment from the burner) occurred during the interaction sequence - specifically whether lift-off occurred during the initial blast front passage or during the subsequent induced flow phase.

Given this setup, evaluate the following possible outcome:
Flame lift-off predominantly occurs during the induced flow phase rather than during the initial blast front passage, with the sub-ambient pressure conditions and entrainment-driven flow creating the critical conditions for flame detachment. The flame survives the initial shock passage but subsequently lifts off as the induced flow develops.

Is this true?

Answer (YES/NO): YES